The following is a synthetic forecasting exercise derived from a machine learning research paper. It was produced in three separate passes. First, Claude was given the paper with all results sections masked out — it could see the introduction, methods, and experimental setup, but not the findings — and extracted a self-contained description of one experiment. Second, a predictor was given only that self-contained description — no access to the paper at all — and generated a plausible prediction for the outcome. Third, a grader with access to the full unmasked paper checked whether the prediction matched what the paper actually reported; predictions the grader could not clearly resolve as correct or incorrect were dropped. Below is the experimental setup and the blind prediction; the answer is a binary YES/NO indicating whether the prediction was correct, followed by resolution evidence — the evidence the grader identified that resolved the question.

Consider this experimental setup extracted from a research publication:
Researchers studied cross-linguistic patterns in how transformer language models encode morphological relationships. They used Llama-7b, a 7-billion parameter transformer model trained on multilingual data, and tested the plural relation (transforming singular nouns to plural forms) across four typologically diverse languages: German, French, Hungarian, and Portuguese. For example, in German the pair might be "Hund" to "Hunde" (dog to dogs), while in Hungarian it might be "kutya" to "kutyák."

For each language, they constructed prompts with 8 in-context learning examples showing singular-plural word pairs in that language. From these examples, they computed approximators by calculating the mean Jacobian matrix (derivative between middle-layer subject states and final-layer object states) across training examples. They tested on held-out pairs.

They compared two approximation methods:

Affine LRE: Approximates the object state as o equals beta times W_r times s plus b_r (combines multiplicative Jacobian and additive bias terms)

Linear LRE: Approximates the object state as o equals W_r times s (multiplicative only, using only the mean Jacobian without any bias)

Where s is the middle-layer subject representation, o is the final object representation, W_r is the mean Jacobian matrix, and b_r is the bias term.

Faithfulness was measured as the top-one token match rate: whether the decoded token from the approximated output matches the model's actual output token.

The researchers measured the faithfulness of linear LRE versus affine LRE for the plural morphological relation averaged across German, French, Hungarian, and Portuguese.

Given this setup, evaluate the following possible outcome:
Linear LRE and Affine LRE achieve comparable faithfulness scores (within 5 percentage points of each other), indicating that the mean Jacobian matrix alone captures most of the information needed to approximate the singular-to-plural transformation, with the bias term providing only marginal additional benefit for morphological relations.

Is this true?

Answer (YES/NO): NO